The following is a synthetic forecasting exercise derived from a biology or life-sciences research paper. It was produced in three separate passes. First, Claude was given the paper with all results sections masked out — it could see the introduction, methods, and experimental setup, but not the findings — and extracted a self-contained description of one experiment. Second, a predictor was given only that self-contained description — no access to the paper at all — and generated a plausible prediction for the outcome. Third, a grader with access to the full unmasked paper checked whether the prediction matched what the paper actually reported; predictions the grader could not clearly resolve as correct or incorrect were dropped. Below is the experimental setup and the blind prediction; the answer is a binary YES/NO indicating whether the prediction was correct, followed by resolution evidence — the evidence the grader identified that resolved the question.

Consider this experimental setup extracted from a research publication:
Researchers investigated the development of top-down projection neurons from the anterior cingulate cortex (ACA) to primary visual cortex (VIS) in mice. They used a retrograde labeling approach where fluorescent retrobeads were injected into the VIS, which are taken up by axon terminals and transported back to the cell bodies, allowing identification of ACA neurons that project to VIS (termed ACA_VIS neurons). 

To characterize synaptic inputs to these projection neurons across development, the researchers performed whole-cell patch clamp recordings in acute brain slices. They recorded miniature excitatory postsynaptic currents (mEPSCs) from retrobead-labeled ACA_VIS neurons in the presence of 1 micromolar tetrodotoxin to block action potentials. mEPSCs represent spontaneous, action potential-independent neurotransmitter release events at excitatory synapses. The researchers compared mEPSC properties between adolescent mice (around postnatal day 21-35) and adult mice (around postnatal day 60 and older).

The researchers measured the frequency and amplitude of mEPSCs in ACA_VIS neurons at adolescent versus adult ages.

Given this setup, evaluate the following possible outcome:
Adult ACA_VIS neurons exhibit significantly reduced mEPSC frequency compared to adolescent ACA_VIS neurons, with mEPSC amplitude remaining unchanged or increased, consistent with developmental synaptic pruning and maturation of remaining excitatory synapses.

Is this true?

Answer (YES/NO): YES